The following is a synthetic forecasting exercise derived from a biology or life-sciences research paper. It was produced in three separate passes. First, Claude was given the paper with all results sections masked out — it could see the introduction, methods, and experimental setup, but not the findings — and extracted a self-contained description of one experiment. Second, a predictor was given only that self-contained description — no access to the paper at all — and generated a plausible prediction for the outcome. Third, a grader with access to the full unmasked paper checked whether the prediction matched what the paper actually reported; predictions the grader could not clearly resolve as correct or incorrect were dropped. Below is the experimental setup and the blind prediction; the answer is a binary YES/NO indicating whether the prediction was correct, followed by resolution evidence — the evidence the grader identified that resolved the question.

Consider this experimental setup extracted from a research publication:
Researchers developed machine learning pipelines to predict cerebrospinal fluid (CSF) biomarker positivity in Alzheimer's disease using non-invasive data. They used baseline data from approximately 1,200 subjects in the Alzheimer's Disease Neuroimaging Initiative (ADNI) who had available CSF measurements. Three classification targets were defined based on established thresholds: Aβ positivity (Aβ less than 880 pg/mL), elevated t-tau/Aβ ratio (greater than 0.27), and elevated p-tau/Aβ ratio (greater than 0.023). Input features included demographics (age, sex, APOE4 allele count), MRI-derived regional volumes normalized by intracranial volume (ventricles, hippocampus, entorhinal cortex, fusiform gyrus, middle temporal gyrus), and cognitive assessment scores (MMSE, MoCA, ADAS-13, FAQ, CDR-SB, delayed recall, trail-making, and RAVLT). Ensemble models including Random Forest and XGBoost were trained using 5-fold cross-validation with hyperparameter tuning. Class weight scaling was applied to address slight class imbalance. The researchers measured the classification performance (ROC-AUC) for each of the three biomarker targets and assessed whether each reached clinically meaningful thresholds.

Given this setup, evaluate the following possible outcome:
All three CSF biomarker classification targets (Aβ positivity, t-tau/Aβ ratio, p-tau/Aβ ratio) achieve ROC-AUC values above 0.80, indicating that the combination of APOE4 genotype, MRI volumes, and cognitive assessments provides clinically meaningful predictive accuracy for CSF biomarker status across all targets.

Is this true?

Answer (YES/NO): YES